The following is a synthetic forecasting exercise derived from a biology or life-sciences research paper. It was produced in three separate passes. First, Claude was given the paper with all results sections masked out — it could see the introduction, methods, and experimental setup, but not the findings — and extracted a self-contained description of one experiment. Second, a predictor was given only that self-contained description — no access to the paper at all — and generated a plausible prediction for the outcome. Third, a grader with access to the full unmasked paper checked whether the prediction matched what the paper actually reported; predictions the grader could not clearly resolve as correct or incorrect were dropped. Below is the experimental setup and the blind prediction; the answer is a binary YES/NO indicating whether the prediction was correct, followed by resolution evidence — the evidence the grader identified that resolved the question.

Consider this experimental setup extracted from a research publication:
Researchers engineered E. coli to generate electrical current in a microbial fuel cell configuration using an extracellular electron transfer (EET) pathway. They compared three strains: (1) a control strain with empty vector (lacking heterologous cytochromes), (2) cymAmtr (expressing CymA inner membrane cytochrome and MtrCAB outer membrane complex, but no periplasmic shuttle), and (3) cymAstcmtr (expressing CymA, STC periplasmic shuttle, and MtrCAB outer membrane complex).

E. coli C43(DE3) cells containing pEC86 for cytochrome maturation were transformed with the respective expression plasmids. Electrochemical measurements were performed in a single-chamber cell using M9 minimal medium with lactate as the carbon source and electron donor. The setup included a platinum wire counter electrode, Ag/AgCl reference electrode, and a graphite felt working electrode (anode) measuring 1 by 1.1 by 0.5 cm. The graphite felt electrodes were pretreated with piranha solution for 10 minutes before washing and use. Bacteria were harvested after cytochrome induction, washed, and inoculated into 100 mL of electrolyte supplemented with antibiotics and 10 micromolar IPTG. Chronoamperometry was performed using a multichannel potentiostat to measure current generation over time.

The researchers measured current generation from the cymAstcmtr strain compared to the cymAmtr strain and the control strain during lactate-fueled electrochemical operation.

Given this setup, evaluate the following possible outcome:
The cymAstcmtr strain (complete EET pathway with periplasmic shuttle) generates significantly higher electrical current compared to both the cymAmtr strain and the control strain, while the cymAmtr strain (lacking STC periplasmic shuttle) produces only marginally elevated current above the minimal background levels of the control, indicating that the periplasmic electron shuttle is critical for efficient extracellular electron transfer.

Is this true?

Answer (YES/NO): NO